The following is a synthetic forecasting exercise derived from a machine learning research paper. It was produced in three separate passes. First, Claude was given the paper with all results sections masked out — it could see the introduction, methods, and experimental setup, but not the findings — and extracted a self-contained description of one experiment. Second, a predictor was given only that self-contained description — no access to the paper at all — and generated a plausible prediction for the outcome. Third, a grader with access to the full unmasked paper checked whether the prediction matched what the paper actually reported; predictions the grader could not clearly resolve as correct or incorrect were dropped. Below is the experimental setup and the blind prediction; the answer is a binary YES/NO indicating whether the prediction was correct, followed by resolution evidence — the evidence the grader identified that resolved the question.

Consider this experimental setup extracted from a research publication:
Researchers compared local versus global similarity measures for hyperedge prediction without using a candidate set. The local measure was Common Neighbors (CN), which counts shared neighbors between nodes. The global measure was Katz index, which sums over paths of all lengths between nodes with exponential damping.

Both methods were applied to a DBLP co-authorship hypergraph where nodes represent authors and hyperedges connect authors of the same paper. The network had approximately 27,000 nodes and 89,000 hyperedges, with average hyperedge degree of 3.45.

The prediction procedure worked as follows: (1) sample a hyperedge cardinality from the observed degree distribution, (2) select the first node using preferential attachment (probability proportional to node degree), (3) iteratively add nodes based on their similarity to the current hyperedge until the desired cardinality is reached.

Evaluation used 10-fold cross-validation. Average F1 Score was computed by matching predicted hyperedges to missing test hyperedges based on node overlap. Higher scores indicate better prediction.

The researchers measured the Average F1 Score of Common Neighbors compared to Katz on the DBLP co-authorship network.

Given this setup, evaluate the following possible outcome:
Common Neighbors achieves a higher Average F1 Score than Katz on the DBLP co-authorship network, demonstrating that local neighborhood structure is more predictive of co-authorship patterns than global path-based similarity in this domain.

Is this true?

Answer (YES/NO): YES